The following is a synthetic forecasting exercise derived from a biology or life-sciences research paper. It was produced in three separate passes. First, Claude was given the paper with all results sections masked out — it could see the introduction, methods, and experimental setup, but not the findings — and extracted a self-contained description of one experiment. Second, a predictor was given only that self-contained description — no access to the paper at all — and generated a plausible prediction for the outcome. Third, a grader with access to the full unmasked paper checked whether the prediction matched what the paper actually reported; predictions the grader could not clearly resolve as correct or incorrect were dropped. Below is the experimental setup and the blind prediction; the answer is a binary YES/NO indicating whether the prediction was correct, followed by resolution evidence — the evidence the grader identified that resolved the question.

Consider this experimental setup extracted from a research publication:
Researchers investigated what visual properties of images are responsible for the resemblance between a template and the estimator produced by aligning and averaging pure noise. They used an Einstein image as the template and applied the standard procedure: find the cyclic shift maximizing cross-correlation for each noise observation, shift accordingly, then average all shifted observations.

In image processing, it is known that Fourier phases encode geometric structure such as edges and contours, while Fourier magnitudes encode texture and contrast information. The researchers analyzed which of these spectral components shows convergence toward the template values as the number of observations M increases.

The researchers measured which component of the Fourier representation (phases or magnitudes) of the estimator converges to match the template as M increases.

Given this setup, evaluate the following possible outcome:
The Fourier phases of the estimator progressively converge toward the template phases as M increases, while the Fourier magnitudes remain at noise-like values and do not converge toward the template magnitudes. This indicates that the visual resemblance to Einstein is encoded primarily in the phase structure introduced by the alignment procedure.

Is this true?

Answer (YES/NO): NO